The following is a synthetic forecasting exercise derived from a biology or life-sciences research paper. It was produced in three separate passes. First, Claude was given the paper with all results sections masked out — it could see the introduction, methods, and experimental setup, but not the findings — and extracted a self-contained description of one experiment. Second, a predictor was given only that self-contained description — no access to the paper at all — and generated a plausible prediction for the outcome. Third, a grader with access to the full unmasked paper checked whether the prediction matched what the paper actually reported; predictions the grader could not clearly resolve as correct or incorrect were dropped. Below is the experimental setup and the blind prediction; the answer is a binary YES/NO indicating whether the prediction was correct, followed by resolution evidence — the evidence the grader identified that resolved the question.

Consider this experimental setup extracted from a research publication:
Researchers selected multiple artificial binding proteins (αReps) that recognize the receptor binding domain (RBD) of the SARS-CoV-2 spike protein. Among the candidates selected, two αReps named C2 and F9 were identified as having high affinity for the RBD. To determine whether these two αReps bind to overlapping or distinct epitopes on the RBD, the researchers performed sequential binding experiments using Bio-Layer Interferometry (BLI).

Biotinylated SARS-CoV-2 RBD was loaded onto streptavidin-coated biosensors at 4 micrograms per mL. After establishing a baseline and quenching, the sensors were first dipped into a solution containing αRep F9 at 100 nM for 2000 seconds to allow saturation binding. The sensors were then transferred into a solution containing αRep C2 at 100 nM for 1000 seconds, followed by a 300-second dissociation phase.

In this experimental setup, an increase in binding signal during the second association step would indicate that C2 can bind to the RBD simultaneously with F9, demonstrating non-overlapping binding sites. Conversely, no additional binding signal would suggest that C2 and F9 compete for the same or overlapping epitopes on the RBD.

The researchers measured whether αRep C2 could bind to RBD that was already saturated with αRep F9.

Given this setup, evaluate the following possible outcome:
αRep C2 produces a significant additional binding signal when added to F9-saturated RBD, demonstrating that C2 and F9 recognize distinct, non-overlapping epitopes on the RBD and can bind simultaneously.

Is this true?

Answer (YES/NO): YES